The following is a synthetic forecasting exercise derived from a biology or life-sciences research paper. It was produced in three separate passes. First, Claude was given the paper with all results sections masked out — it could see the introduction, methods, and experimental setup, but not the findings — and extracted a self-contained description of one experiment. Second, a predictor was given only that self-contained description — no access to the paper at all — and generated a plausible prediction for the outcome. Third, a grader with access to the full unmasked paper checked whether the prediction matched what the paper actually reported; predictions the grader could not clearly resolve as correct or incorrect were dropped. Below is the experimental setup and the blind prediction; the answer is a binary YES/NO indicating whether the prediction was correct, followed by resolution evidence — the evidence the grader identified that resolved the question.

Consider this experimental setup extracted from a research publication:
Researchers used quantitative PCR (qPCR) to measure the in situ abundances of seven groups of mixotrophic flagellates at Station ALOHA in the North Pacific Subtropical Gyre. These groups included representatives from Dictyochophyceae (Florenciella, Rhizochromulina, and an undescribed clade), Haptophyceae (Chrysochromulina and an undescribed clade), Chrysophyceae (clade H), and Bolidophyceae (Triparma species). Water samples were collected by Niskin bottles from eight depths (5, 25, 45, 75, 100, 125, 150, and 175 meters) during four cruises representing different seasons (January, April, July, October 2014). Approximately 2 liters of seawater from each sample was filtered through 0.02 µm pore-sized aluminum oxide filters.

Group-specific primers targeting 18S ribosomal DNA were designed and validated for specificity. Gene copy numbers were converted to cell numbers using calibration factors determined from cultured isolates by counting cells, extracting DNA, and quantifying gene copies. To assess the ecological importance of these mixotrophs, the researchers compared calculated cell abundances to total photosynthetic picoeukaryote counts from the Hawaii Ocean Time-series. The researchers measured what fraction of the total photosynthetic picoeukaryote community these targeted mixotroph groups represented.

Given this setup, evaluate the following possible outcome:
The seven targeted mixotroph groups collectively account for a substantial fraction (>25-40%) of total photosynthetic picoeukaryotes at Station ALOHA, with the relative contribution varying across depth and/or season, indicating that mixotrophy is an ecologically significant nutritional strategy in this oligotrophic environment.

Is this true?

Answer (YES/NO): NO